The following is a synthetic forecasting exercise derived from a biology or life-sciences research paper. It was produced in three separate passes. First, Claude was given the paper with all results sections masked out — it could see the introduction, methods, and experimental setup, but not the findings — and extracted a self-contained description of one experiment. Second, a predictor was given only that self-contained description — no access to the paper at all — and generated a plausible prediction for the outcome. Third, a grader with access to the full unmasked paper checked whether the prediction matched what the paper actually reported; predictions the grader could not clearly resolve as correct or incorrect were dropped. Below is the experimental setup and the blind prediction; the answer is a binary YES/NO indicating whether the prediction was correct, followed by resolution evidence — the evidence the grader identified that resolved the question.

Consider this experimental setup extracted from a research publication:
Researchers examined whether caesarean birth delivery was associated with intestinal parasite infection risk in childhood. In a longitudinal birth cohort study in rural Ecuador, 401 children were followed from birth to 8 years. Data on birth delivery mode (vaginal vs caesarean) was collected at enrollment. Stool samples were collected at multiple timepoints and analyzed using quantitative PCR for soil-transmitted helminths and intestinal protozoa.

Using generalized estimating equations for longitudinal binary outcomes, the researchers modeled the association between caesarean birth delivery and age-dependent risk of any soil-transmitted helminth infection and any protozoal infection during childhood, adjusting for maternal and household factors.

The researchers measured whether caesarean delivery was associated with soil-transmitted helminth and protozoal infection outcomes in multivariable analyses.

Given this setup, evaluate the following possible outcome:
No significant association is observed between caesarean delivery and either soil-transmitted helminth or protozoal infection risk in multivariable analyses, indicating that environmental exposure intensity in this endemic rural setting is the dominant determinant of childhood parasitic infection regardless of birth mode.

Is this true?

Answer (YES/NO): NO